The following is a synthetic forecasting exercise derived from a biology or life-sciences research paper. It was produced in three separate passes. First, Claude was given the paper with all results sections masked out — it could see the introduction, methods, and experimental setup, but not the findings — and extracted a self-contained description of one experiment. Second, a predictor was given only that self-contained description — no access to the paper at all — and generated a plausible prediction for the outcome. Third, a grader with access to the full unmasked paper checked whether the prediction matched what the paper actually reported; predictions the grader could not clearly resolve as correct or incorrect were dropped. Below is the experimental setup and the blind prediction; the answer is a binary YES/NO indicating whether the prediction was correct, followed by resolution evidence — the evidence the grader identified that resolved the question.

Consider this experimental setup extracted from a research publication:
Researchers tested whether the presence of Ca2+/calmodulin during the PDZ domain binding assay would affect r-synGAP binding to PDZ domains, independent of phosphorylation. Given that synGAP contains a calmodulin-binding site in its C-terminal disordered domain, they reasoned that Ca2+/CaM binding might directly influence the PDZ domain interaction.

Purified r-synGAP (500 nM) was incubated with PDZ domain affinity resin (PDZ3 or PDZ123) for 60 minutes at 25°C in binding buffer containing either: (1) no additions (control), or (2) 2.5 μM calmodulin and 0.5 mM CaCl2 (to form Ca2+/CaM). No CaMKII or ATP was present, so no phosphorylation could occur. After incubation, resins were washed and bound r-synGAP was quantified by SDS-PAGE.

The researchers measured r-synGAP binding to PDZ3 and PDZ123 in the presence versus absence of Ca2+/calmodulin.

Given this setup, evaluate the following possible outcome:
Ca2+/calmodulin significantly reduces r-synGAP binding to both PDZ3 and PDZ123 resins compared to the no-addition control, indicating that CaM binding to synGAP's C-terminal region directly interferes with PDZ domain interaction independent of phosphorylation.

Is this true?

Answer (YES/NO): YES